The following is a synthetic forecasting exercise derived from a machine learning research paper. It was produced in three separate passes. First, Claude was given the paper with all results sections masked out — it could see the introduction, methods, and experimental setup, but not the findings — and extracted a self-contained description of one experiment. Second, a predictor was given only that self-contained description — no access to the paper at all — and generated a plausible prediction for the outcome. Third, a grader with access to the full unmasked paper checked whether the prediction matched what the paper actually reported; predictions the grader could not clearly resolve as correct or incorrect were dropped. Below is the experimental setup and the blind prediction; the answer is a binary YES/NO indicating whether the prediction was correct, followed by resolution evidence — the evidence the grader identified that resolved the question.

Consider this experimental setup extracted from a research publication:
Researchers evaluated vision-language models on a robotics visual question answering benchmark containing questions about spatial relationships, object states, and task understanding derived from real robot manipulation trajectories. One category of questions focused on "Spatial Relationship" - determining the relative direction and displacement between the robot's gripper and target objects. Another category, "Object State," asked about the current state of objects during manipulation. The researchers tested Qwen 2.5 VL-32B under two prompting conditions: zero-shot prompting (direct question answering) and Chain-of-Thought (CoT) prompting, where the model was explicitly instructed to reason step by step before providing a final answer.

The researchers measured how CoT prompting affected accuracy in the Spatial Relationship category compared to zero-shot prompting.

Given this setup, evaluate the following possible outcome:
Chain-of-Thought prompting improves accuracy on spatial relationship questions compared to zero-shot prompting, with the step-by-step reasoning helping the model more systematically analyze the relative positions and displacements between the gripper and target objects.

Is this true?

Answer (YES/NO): NO